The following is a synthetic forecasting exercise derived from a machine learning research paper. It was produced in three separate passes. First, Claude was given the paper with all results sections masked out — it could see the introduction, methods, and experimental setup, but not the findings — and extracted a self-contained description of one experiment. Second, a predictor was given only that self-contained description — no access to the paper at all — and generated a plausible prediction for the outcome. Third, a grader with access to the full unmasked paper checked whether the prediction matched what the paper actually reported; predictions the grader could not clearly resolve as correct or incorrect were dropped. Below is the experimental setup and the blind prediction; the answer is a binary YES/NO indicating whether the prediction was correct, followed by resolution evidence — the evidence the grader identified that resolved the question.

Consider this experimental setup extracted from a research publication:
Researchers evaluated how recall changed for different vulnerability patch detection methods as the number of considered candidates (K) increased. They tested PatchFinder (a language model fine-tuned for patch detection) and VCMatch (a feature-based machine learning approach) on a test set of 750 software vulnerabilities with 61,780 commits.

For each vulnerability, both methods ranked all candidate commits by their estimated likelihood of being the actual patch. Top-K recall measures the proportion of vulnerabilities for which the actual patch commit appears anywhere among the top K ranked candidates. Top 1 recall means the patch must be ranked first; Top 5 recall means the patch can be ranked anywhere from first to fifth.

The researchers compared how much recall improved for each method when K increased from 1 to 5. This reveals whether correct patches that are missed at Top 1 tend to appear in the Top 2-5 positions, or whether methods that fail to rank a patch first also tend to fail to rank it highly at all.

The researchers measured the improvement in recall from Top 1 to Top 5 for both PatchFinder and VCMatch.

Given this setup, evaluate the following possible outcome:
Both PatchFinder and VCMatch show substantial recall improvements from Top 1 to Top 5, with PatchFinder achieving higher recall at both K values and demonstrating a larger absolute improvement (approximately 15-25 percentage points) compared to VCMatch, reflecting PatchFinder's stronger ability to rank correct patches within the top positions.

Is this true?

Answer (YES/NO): NO